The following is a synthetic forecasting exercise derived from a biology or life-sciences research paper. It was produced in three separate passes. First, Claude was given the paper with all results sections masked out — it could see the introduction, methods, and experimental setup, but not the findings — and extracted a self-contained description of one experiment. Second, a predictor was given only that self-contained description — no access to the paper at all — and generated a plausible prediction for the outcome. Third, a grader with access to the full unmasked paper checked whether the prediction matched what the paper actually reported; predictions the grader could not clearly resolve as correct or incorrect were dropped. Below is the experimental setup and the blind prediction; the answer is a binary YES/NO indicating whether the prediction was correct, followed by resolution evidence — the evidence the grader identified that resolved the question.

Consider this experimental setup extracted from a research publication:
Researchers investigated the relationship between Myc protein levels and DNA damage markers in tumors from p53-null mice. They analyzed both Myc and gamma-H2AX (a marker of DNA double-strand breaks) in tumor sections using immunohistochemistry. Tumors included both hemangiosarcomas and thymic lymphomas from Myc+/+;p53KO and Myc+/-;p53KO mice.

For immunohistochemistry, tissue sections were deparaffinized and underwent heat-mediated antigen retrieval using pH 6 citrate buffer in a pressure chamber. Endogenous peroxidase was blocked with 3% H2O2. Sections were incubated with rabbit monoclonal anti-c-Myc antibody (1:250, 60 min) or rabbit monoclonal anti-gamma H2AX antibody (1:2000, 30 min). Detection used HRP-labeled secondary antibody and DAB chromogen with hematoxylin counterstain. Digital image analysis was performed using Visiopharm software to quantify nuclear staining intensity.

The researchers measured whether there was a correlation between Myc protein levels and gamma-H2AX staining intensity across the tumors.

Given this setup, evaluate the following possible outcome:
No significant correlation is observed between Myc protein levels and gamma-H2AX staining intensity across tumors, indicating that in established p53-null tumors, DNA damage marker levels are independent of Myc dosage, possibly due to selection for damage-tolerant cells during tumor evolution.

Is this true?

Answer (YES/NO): NO